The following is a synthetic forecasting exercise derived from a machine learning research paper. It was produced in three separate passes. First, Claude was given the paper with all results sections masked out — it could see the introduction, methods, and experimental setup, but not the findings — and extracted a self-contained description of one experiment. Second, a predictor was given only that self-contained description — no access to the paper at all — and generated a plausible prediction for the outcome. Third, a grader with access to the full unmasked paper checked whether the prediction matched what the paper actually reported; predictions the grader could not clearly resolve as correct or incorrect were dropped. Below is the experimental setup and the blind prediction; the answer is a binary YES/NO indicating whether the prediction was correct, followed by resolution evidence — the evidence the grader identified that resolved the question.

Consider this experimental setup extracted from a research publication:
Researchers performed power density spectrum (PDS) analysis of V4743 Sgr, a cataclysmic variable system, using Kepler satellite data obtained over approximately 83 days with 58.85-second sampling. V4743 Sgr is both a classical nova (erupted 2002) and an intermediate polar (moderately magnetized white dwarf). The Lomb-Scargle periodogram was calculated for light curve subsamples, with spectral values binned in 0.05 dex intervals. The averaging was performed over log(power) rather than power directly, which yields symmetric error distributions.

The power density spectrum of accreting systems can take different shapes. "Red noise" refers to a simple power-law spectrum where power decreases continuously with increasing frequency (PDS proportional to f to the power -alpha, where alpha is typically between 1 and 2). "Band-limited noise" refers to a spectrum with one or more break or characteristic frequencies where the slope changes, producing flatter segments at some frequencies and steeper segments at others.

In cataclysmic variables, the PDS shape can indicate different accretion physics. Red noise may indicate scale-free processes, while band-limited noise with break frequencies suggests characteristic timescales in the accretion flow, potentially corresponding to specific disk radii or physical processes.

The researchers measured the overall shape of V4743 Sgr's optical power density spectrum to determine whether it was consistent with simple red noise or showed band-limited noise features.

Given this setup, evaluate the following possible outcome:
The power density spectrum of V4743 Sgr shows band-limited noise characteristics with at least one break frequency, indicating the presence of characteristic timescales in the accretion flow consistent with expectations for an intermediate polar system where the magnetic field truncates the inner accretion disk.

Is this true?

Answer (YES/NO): NO